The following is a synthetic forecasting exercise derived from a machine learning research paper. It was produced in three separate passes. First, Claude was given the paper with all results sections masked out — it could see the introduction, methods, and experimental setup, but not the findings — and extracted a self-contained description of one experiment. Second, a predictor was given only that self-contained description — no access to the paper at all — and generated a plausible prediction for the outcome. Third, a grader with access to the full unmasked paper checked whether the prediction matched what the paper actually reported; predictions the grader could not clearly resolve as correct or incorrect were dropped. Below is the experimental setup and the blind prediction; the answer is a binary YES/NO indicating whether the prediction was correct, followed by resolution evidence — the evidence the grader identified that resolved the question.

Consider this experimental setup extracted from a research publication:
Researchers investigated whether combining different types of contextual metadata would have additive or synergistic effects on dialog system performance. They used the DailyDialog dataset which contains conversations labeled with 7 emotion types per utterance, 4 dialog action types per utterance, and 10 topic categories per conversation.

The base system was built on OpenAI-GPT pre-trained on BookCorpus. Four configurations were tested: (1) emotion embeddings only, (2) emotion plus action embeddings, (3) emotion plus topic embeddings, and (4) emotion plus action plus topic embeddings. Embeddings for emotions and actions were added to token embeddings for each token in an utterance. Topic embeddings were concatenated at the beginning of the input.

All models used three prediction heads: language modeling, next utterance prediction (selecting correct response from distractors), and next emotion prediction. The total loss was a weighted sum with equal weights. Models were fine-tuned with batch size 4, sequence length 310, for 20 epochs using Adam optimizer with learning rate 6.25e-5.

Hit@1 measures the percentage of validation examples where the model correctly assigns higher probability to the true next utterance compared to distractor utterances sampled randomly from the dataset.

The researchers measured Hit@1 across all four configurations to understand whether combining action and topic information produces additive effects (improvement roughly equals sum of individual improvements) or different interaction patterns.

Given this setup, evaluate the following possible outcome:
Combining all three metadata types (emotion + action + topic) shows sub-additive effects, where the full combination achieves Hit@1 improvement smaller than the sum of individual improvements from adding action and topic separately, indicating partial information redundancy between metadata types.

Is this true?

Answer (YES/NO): NO